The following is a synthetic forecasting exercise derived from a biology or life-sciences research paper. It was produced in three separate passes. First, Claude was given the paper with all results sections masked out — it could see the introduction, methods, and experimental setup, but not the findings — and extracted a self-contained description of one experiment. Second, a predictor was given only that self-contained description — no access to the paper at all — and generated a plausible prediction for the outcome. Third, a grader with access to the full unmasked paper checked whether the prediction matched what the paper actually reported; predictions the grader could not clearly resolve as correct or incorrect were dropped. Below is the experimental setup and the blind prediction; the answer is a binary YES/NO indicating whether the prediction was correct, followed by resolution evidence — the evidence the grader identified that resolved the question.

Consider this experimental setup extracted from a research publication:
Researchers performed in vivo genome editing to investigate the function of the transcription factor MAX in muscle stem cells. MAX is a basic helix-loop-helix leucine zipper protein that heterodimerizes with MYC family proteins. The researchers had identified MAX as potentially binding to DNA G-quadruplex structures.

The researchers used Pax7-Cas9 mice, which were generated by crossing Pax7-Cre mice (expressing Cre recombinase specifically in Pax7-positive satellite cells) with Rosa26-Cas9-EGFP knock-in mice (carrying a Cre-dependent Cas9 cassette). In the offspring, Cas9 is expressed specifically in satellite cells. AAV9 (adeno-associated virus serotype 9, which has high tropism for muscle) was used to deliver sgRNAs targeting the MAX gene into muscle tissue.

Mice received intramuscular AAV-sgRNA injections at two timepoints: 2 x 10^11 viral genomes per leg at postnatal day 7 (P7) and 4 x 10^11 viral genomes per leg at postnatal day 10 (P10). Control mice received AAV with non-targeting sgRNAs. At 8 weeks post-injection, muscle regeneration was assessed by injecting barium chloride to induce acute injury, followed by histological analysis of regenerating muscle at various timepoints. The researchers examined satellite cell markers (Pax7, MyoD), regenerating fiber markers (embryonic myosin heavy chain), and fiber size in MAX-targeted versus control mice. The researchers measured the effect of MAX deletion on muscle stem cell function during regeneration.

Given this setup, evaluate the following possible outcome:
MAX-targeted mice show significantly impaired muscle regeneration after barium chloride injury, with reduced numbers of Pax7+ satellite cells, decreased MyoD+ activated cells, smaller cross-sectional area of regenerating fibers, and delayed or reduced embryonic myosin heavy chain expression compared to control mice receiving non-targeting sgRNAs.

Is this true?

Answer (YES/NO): NO